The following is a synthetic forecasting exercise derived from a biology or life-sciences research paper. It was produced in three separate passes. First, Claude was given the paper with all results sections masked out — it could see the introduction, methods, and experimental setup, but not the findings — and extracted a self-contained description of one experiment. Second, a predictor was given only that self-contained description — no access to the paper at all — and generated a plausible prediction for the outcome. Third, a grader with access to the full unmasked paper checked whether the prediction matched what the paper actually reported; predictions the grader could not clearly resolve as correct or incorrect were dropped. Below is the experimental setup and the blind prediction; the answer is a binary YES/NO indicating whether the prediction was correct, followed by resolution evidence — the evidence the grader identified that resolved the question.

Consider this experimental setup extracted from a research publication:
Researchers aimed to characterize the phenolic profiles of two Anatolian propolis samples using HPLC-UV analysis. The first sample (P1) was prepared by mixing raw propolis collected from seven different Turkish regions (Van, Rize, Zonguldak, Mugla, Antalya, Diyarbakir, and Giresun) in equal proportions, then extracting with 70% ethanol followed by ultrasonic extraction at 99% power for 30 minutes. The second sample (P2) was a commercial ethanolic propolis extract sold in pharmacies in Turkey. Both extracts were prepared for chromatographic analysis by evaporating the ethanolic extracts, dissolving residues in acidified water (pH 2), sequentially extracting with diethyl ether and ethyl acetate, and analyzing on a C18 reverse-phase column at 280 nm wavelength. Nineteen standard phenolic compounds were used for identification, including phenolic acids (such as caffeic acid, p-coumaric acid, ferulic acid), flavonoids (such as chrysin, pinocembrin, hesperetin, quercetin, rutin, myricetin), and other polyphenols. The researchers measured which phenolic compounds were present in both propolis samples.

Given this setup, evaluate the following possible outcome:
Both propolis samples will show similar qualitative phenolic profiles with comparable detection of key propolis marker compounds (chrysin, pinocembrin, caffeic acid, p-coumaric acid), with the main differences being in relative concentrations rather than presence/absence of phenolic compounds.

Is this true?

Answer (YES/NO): YES